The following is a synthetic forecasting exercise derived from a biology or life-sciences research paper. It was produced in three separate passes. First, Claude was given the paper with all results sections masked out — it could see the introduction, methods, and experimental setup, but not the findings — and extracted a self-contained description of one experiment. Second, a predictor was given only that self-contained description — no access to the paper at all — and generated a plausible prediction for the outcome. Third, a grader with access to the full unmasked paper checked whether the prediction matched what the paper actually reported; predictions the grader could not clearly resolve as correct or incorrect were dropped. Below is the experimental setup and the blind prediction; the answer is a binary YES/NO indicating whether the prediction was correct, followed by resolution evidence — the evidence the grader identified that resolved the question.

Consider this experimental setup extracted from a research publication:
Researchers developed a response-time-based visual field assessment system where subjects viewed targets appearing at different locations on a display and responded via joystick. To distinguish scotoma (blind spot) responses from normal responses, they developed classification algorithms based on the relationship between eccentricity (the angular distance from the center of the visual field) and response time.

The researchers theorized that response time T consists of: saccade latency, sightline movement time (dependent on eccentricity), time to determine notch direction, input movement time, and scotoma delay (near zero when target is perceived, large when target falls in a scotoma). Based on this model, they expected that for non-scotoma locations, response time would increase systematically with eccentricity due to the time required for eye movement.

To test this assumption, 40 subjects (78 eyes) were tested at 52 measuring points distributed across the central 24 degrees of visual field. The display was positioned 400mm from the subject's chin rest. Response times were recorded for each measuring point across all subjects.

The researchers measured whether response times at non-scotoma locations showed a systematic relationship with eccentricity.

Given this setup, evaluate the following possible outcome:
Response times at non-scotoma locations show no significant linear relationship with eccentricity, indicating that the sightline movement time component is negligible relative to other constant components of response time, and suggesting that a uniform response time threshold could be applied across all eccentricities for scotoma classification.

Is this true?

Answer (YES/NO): NO